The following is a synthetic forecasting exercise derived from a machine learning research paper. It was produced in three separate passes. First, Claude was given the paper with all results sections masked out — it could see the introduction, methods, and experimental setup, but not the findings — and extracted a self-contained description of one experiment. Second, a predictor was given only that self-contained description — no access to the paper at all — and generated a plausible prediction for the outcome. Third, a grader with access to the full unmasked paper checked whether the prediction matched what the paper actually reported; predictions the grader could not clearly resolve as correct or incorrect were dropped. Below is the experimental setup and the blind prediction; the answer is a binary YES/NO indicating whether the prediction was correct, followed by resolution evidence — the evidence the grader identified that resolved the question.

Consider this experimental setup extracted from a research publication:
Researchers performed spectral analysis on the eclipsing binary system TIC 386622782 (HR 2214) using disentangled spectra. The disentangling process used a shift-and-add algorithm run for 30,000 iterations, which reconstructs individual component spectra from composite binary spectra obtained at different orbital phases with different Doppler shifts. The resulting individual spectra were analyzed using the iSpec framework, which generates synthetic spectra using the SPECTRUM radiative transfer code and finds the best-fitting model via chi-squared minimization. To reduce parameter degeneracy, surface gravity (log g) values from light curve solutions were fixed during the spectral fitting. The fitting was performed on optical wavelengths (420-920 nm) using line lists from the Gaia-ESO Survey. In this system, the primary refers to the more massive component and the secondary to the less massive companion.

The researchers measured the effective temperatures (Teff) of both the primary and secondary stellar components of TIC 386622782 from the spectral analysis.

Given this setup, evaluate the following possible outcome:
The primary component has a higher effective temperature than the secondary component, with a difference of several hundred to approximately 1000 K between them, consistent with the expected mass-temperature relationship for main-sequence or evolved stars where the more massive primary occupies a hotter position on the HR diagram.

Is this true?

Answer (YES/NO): NO